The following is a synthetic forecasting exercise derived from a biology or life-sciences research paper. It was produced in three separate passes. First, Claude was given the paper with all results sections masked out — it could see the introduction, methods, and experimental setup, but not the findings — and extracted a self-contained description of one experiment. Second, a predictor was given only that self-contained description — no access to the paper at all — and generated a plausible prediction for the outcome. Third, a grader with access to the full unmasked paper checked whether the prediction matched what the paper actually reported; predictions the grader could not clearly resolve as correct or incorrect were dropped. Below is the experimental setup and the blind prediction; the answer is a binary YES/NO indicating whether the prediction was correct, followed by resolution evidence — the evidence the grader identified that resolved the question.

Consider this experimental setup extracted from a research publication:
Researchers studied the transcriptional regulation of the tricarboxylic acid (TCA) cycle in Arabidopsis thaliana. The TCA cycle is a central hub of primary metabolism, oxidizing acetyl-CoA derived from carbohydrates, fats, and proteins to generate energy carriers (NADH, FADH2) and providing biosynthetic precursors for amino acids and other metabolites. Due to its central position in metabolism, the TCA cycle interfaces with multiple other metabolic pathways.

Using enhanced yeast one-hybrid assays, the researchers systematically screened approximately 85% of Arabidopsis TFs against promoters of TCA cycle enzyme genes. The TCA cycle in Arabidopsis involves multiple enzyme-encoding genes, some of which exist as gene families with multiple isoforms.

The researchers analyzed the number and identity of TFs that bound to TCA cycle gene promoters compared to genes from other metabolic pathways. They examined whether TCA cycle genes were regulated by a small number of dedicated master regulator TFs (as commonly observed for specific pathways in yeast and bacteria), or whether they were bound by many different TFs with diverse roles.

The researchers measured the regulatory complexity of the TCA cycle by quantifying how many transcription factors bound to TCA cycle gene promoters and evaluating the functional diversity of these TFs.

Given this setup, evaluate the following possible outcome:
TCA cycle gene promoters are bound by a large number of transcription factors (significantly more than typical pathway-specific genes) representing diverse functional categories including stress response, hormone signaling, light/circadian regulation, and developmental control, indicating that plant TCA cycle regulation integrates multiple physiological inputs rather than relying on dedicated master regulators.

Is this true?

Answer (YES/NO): YES